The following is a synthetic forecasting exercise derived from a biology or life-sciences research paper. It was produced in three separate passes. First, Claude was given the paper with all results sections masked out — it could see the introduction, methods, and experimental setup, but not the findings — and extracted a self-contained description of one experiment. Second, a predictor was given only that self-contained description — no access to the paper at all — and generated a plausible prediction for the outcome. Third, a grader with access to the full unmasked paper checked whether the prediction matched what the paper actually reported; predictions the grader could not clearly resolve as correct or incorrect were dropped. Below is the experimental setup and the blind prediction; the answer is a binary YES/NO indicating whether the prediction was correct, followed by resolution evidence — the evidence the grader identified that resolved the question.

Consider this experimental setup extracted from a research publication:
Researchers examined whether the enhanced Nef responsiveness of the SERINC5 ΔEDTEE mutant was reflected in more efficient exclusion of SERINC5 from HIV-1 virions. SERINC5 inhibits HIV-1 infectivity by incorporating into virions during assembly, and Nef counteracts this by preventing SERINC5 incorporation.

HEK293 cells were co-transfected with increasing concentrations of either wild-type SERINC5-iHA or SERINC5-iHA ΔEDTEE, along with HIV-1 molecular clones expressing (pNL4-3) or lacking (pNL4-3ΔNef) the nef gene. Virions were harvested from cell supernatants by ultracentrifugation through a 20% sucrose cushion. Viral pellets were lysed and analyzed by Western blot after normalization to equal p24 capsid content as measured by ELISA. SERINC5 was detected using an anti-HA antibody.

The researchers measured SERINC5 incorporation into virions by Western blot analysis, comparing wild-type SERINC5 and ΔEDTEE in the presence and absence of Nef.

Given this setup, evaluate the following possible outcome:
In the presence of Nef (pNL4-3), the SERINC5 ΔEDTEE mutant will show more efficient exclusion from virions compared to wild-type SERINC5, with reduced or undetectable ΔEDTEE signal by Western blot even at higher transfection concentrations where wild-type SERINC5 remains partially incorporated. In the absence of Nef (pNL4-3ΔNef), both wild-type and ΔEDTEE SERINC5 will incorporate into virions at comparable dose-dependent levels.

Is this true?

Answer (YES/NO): YES